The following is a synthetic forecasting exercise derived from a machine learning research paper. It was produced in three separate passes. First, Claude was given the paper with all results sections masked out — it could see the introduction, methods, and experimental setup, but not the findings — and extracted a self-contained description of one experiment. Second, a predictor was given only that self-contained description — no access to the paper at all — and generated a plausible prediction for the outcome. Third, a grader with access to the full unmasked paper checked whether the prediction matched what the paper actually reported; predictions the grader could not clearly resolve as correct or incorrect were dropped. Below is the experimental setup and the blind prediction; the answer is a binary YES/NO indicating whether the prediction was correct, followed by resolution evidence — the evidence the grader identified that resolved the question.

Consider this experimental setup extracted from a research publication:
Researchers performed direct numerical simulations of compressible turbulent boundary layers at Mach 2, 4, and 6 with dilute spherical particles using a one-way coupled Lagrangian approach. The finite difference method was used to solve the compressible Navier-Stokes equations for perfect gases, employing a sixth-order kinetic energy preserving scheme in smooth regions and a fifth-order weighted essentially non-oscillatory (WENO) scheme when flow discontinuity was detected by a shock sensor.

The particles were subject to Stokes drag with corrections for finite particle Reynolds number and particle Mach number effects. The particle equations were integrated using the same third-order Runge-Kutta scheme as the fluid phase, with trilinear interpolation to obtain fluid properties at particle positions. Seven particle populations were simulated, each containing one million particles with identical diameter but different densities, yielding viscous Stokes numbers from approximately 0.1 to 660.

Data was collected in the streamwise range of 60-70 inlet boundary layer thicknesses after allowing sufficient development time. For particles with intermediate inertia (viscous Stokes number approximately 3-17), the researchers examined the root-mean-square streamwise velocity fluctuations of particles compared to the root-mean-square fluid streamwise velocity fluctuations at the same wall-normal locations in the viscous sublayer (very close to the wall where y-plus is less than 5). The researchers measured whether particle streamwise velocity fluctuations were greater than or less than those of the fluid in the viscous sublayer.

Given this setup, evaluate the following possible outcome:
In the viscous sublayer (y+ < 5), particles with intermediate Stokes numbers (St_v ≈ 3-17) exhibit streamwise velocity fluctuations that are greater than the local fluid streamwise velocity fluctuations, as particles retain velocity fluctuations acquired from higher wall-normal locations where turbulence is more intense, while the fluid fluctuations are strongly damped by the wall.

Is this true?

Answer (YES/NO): YES